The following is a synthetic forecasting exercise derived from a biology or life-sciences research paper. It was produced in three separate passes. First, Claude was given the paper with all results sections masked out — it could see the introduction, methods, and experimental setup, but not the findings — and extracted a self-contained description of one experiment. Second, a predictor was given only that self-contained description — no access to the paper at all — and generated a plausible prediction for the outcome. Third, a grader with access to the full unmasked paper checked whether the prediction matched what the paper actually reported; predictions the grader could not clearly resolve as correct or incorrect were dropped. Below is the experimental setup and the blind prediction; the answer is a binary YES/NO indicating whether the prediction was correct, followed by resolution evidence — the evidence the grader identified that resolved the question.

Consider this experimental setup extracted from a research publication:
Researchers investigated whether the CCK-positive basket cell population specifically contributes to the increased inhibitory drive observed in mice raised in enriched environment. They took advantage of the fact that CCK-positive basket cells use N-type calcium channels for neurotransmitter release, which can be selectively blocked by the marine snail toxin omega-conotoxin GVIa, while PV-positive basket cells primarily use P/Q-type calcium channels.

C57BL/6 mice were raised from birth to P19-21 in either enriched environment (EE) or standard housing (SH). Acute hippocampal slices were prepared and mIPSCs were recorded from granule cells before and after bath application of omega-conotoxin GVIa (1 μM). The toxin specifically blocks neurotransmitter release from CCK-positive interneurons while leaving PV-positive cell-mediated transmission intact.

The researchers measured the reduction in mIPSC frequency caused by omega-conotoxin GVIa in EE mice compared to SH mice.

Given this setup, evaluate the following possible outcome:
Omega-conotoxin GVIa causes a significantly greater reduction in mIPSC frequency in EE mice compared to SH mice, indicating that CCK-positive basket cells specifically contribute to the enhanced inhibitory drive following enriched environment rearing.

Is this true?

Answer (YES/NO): YES